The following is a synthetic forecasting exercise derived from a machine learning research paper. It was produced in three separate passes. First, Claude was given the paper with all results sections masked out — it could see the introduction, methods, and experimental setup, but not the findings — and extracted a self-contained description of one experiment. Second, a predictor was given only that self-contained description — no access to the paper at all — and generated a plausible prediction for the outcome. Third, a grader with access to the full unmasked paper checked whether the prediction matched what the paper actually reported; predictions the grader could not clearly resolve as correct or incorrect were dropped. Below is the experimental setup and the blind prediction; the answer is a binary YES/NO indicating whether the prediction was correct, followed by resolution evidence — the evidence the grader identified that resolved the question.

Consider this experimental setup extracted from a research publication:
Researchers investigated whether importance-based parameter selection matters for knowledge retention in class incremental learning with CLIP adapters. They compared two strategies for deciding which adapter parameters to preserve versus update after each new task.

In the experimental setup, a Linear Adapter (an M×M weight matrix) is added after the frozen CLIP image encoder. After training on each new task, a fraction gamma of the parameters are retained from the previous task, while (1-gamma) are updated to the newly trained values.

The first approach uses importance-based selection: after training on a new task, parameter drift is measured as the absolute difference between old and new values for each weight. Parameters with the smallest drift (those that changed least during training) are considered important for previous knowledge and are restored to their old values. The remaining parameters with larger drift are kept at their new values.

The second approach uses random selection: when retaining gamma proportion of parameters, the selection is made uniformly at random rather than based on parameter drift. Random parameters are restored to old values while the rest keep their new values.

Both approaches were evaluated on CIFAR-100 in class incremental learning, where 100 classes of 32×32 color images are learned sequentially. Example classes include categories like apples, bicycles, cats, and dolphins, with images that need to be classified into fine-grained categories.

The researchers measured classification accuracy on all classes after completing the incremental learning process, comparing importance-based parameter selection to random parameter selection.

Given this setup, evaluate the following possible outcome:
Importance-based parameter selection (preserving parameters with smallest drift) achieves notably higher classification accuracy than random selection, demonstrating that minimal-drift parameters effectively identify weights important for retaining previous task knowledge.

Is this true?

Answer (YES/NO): YES